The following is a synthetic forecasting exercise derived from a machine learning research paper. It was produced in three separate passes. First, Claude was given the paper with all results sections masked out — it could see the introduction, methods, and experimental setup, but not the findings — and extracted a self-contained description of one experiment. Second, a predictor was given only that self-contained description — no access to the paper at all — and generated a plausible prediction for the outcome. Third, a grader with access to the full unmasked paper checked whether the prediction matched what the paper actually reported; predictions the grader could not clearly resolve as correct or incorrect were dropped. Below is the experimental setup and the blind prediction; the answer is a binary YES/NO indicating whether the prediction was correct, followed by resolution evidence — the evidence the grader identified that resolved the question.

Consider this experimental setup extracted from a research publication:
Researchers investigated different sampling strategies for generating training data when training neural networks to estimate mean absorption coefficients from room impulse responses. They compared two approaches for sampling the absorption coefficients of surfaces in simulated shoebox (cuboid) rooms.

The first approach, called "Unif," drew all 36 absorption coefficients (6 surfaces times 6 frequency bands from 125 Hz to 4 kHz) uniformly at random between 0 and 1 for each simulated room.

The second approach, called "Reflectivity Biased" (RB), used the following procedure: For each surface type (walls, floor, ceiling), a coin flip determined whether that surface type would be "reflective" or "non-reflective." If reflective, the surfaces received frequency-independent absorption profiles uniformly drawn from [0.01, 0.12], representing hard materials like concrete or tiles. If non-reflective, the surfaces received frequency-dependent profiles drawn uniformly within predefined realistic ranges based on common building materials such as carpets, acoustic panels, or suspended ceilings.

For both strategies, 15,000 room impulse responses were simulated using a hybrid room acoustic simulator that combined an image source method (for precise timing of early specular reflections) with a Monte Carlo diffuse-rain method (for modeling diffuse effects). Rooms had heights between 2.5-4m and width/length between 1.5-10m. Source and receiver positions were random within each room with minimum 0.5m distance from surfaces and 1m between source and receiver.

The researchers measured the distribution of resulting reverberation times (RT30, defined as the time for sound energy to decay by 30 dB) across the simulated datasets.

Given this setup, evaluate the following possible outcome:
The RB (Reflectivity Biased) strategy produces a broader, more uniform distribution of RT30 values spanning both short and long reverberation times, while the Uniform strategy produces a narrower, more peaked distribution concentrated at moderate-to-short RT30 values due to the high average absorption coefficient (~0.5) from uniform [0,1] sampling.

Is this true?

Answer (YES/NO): YES